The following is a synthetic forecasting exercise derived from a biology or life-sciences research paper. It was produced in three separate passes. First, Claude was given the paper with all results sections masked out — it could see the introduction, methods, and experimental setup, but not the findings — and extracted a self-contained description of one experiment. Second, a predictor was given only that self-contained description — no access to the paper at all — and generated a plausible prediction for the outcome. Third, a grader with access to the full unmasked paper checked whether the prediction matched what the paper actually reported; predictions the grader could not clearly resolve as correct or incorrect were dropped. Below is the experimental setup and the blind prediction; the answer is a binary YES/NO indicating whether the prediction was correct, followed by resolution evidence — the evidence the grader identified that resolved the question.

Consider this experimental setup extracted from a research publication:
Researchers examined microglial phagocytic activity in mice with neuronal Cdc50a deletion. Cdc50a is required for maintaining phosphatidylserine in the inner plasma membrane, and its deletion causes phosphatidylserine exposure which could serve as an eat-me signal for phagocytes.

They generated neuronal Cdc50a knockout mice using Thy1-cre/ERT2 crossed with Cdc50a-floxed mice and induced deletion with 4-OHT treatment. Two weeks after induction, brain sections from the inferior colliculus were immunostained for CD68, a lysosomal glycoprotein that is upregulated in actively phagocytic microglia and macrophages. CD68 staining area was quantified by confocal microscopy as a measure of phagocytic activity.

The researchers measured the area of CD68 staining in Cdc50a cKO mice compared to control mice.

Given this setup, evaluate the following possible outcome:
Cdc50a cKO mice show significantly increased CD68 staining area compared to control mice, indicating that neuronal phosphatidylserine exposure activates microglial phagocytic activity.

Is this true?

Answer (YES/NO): YES